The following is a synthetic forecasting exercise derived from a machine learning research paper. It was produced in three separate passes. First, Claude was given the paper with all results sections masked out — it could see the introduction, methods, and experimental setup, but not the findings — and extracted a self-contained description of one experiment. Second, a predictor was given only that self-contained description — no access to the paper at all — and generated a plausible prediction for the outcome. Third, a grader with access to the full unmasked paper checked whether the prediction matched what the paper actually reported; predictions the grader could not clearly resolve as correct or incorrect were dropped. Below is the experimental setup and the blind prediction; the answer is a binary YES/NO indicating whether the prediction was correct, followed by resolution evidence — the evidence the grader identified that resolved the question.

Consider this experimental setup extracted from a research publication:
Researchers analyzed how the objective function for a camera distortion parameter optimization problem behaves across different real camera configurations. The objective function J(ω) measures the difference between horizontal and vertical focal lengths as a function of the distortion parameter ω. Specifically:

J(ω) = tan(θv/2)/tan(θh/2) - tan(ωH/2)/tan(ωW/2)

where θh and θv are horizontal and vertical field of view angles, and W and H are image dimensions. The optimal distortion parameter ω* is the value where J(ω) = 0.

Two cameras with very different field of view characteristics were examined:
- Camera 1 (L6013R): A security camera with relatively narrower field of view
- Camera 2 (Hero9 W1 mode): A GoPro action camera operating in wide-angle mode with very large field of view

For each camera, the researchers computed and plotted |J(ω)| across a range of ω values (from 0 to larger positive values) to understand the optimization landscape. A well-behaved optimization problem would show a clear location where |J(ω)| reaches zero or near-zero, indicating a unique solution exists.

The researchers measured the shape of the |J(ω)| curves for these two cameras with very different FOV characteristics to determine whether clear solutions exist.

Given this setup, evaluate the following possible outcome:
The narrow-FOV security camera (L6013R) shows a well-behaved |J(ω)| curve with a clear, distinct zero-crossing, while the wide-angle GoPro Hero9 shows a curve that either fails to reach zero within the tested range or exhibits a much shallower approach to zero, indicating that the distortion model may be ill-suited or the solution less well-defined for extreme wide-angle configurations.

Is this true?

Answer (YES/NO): NO